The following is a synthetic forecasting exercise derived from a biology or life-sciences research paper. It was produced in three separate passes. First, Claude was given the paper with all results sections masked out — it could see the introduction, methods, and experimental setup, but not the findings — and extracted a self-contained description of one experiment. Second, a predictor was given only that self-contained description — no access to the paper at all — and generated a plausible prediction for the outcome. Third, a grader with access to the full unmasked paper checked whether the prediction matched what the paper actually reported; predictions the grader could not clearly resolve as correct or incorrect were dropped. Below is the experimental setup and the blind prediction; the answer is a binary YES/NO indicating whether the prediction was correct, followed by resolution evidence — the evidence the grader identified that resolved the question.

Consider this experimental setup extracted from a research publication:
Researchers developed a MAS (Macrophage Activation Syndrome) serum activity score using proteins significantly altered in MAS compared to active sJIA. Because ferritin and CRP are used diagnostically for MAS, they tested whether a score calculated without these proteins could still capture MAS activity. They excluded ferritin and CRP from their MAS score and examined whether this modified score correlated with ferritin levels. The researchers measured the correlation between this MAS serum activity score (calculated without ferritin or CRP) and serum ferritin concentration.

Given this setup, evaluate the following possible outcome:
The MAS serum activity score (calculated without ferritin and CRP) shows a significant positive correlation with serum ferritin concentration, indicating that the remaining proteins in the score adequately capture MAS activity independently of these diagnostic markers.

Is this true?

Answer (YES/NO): YES